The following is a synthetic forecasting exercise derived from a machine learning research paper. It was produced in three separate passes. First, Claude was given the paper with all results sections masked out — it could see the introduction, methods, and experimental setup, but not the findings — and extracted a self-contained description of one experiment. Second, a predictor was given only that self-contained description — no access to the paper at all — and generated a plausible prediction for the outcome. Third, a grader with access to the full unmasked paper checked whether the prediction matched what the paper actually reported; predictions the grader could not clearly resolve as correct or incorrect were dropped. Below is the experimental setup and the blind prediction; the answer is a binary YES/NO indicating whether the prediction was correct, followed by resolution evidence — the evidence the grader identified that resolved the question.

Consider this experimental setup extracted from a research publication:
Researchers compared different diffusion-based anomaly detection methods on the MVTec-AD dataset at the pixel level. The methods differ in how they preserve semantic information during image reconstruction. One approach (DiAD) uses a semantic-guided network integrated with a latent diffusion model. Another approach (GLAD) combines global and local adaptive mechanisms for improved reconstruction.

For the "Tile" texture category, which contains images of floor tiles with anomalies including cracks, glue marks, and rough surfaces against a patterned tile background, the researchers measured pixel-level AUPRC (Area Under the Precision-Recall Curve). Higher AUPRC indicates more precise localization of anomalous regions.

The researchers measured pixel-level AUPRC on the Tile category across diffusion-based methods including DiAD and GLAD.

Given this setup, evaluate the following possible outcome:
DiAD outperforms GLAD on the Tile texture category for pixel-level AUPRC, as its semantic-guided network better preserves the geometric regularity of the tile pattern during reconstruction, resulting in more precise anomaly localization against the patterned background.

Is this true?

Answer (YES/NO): NO